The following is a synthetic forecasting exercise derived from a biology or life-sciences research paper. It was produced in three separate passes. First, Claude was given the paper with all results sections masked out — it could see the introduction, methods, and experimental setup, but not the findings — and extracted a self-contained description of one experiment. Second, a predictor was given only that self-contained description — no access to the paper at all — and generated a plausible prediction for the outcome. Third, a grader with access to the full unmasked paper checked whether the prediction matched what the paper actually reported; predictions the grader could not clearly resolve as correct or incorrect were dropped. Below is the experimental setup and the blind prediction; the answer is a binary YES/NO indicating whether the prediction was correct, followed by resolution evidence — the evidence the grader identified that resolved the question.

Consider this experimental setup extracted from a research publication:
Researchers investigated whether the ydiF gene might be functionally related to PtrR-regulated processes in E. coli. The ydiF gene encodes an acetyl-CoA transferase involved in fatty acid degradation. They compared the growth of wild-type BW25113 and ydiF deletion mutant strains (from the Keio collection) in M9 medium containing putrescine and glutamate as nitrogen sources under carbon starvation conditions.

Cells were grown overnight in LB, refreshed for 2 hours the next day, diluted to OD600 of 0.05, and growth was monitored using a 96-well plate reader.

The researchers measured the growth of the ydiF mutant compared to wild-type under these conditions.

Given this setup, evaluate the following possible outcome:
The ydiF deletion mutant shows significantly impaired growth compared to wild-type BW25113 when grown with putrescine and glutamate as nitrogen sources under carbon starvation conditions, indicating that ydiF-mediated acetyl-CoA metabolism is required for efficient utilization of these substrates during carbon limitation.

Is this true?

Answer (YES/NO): NO